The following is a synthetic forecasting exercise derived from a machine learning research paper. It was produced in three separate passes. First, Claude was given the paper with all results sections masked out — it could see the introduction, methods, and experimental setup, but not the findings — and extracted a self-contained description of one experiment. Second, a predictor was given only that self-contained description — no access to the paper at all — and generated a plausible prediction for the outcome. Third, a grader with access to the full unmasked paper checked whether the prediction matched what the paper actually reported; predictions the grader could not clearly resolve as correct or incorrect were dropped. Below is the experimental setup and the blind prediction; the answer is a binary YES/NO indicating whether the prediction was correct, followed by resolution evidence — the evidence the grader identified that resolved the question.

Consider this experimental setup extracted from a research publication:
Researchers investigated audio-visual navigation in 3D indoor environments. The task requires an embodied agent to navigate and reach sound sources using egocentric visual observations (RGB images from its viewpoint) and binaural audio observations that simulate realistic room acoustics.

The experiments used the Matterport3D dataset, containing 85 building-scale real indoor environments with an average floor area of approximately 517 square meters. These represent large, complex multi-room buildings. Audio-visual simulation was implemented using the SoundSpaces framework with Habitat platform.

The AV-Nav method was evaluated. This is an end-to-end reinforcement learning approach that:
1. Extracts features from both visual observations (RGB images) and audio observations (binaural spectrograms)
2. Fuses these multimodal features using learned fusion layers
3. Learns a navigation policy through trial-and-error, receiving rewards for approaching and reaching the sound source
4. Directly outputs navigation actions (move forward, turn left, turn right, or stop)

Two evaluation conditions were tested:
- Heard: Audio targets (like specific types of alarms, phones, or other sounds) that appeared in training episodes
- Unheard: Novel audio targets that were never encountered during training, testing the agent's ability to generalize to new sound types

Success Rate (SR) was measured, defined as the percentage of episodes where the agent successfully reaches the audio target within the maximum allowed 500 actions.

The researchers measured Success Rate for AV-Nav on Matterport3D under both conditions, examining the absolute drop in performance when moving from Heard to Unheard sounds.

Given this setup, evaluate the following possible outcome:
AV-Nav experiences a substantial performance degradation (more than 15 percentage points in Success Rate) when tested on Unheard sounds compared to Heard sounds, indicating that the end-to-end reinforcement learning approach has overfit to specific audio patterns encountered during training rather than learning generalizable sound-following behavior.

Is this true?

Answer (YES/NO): YES